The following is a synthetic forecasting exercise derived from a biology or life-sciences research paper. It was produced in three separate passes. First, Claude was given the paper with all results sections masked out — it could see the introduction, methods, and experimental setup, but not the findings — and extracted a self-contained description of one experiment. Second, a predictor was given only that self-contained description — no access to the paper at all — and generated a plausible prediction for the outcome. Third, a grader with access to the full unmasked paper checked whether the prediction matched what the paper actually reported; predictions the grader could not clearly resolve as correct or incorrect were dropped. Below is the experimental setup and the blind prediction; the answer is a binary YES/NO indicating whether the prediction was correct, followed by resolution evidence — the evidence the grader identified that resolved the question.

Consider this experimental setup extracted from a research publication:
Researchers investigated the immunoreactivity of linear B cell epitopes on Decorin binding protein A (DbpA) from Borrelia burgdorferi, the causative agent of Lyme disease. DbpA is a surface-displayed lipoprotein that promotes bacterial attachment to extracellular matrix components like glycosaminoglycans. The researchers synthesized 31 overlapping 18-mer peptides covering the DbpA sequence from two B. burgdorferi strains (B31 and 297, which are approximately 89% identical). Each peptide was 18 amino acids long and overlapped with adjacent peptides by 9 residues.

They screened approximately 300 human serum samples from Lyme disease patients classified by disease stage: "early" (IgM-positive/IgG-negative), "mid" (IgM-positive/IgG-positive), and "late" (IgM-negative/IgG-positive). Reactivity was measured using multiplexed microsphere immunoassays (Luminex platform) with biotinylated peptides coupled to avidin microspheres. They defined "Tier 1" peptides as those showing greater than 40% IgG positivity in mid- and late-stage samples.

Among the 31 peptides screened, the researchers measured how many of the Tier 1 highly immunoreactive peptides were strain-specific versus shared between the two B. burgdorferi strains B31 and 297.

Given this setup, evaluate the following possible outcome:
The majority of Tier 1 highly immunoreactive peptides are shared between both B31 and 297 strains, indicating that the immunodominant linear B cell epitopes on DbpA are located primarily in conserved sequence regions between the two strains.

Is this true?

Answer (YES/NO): NO